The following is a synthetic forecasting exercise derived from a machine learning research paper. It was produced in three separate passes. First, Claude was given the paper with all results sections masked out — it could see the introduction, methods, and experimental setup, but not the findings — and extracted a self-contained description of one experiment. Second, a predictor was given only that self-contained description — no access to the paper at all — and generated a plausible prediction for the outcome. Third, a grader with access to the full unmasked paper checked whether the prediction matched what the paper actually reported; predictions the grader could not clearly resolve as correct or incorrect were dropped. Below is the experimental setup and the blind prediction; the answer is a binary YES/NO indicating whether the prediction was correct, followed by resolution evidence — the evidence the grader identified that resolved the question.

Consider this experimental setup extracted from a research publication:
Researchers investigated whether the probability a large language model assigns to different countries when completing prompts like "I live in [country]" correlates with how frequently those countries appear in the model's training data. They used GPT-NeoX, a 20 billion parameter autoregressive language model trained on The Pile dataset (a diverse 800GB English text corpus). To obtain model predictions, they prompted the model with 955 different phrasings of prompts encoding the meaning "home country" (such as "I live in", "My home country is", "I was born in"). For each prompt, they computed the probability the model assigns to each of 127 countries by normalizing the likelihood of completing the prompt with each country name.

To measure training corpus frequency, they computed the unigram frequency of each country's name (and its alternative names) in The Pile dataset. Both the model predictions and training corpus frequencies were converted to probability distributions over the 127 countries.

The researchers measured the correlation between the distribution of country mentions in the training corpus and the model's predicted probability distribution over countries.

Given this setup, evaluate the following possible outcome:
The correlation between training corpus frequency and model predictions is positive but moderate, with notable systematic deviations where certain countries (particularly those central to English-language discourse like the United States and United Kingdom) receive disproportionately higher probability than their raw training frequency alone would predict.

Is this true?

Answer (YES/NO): NO